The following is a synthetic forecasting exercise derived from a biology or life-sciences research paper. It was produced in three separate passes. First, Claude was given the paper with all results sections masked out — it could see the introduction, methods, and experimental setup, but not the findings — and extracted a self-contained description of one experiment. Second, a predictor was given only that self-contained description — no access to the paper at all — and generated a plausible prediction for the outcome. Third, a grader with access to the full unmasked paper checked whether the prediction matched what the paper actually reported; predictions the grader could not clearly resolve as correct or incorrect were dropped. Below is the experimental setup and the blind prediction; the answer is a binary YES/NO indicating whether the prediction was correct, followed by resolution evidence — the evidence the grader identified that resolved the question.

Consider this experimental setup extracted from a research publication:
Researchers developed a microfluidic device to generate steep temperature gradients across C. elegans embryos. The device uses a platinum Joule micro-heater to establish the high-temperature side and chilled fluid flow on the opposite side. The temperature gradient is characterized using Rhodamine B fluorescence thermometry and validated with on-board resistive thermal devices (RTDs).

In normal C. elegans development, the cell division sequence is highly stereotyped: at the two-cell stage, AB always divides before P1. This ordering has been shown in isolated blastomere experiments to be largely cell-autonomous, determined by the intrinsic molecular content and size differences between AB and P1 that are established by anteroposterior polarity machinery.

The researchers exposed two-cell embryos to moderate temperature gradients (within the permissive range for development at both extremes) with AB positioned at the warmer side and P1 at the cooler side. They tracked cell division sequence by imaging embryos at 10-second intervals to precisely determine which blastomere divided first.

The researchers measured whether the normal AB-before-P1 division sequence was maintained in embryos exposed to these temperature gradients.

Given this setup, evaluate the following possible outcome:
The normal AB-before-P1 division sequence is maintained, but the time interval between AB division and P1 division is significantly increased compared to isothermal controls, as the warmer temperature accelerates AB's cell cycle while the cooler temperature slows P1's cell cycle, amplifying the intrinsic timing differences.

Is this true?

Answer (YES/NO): NO